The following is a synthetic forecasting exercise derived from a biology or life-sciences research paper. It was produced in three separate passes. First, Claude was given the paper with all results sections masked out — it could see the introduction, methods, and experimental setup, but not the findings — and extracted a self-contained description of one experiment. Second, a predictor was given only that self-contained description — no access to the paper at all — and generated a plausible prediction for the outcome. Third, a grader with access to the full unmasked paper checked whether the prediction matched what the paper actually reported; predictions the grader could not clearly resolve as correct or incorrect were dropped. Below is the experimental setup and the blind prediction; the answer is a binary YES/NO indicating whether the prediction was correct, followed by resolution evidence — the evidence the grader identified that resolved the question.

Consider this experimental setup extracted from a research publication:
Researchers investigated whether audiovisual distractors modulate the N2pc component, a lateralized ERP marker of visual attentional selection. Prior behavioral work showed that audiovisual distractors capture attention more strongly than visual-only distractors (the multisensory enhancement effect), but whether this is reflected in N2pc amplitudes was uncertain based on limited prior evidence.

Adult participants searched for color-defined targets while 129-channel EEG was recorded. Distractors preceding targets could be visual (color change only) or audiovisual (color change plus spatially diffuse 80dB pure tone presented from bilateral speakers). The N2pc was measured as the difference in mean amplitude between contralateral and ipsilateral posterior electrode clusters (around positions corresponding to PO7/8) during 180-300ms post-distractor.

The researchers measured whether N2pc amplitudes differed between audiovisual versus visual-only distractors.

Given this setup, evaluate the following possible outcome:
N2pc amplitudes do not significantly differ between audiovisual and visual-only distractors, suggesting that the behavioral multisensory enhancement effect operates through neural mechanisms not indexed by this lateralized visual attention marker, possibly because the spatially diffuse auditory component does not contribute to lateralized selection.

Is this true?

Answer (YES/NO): YES